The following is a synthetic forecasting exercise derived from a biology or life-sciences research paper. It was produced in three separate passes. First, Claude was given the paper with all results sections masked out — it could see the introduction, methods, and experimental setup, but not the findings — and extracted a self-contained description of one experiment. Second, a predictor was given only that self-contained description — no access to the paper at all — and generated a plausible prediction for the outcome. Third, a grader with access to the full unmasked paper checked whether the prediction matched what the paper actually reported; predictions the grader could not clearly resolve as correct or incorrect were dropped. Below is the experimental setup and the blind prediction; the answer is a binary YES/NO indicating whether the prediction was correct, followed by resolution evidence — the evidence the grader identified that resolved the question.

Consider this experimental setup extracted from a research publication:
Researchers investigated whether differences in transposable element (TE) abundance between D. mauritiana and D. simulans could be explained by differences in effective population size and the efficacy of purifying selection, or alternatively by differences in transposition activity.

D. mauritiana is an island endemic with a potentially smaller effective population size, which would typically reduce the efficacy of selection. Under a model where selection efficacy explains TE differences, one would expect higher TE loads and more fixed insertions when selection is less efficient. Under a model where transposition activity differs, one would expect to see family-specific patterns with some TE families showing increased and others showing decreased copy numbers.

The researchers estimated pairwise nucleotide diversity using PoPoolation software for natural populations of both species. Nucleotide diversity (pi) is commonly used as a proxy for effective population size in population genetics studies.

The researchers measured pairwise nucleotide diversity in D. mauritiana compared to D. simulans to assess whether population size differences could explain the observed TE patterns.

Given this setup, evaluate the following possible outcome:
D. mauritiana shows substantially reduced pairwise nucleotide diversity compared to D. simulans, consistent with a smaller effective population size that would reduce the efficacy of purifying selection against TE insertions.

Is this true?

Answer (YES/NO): YES